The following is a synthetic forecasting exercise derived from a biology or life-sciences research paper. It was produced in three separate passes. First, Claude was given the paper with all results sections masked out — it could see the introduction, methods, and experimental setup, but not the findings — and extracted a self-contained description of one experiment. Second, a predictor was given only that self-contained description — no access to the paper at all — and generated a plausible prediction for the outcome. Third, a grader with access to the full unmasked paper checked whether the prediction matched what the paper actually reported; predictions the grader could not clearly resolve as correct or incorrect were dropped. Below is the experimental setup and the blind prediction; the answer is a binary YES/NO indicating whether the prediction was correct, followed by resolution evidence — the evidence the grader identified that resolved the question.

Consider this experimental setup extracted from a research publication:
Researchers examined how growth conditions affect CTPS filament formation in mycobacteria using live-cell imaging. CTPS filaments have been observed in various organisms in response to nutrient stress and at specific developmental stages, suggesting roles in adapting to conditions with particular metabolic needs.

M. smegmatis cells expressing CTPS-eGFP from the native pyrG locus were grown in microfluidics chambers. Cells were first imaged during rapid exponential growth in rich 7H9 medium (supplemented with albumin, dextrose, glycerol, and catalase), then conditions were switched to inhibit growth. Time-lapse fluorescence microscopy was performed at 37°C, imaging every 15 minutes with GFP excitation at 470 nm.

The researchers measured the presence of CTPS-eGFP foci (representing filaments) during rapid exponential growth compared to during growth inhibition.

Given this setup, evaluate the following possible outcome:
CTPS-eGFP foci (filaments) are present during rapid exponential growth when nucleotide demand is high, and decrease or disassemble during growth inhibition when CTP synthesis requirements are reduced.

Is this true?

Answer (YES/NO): YES